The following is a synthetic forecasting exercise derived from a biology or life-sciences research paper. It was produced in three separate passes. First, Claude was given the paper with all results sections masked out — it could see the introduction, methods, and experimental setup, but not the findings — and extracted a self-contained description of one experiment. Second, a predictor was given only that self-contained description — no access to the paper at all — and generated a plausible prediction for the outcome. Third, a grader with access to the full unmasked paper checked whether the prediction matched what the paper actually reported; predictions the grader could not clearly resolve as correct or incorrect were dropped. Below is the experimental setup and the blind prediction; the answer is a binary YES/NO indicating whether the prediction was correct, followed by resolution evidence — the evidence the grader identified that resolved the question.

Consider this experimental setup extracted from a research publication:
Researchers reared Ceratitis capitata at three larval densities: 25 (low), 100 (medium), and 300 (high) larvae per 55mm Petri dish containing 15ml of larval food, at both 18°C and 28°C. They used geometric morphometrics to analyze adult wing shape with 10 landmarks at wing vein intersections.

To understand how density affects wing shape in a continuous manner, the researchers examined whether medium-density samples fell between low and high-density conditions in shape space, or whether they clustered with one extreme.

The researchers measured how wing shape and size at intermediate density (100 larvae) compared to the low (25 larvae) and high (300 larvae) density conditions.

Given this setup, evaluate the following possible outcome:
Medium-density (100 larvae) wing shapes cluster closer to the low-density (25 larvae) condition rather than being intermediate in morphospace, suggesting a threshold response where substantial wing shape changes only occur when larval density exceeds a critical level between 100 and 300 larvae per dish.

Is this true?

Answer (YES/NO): NO